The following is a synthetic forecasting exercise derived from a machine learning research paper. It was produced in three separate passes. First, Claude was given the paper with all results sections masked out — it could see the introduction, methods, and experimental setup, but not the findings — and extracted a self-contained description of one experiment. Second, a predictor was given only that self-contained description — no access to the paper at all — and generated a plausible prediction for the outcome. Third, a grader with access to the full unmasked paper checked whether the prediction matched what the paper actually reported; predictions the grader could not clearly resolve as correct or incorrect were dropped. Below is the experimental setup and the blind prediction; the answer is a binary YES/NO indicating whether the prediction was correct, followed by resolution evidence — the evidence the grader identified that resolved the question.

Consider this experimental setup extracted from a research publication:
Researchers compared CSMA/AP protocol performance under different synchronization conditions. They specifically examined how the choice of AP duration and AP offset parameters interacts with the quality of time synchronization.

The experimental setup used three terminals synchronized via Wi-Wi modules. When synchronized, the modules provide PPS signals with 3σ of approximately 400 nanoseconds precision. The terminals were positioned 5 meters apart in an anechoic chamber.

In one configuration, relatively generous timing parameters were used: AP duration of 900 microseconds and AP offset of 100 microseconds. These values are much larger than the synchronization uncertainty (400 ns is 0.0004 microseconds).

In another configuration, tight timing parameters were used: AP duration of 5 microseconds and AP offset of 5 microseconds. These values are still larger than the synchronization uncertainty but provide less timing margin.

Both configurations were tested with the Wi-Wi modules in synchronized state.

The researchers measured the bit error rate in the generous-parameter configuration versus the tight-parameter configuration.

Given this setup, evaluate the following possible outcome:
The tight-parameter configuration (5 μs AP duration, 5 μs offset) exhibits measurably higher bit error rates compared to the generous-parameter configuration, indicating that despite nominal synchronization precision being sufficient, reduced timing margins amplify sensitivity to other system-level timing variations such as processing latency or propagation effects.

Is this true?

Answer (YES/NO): NO